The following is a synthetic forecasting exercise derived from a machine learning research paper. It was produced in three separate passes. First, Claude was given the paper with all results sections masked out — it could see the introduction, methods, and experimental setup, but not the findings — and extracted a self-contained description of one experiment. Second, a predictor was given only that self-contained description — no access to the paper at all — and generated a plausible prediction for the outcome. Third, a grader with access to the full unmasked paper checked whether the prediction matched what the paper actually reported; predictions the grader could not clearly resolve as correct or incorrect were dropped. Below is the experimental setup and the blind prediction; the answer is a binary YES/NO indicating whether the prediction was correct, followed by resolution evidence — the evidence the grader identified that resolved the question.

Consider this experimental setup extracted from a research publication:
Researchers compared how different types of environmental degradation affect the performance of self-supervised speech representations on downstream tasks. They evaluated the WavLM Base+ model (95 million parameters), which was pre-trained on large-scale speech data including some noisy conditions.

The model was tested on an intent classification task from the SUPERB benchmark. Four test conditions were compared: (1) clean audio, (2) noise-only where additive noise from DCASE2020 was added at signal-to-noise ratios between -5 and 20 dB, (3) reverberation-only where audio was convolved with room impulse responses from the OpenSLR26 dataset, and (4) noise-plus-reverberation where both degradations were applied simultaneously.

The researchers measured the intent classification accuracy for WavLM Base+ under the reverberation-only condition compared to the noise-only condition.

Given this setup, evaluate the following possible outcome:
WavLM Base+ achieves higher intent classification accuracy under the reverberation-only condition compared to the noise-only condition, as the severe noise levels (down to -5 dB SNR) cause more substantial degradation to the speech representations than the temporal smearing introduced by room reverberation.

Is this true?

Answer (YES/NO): YES